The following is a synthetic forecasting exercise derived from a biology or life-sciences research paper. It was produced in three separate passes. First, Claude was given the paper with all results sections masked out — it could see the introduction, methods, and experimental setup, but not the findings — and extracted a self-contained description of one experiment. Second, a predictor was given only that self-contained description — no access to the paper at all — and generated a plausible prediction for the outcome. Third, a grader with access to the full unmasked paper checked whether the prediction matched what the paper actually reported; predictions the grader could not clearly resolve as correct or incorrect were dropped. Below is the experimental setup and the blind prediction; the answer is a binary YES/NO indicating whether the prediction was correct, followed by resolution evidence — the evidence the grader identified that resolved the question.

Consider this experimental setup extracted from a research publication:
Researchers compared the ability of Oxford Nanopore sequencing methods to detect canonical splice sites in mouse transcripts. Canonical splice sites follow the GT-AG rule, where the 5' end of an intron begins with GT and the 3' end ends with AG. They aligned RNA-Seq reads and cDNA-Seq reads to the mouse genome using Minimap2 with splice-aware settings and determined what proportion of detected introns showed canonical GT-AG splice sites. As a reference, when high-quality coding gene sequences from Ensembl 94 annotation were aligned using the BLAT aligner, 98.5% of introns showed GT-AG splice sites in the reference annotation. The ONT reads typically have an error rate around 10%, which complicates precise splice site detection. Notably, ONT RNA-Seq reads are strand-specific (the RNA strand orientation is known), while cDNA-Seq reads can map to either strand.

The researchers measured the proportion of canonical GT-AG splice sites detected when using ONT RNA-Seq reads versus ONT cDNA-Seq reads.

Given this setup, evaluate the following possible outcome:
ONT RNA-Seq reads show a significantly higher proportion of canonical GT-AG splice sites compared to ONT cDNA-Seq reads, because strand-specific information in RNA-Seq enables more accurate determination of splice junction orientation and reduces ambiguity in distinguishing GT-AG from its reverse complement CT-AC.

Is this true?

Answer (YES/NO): YES